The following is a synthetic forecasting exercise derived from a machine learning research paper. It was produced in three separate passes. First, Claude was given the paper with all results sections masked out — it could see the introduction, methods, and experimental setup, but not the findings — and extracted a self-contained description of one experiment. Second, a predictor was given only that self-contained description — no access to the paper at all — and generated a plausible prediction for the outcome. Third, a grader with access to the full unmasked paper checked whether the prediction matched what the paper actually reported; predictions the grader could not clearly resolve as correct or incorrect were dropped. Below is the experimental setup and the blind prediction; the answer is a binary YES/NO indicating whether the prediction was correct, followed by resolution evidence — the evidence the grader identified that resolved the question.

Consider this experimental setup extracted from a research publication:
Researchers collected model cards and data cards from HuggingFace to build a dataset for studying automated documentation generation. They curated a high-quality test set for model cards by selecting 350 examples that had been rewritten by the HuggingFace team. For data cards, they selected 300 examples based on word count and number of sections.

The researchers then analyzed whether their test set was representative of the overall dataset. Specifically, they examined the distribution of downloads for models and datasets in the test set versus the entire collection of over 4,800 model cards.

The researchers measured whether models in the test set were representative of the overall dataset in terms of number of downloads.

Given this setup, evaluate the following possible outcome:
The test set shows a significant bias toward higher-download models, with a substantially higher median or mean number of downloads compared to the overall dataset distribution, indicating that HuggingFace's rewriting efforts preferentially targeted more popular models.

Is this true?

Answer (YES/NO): NO